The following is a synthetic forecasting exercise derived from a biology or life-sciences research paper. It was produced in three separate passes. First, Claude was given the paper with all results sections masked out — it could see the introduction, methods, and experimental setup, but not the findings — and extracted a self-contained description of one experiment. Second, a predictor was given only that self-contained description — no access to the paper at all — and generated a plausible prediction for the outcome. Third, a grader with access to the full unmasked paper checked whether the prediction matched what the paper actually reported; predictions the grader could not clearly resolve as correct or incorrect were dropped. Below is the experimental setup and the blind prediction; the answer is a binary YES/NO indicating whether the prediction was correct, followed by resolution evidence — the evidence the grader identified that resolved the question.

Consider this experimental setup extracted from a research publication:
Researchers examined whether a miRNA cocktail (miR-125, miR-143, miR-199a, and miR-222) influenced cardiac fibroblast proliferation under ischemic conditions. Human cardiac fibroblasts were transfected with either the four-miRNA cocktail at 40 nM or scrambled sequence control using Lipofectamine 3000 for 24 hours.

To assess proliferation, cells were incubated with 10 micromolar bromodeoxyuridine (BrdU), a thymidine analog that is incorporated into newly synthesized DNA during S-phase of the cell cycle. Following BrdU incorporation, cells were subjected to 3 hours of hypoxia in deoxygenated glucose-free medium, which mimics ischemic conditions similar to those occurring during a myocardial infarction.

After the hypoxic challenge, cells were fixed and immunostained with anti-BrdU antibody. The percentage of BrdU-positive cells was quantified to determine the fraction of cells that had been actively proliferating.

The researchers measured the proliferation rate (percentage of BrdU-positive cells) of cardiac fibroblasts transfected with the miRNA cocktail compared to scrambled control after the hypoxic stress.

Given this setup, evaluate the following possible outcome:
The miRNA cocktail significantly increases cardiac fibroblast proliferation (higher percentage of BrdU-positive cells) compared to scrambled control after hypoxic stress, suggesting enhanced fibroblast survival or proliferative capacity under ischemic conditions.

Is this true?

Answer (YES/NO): NO